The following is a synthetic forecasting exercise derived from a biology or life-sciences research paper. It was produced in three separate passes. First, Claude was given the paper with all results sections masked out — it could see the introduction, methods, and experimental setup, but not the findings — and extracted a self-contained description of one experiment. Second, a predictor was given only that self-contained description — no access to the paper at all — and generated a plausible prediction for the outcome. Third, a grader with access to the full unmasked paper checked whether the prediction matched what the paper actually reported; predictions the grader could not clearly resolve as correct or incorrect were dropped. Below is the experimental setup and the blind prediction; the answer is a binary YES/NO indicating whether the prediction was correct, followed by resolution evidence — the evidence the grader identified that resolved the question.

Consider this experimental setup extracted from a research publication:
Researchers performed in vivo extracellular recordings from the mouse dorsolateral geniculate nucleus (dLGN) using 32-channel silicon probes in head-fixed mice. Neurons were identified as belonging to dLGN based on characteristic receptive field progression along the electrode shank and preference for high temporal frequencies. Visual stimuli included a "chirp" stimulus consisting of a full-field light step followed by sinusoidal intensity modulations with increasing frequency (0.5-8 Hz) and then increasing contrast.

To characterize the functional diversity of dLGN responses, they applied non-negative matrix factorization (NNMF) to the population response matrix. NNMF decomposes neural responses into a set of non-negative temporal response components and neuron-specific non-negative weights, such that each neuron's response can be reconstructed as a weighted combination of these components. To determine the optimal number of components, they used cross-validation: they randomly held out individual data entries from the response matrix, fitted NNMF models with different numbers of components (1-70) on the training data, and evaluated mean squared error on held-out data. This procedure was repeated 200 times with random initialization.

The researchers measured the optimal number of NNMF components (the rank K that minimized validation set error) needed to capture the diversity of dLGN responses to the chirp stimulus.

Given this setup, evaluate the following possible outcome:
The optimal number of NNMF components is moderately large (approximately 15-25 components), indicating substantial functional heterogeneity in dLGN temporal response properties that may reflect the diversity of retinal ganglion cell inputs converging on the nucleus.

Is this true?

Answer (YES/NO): NO